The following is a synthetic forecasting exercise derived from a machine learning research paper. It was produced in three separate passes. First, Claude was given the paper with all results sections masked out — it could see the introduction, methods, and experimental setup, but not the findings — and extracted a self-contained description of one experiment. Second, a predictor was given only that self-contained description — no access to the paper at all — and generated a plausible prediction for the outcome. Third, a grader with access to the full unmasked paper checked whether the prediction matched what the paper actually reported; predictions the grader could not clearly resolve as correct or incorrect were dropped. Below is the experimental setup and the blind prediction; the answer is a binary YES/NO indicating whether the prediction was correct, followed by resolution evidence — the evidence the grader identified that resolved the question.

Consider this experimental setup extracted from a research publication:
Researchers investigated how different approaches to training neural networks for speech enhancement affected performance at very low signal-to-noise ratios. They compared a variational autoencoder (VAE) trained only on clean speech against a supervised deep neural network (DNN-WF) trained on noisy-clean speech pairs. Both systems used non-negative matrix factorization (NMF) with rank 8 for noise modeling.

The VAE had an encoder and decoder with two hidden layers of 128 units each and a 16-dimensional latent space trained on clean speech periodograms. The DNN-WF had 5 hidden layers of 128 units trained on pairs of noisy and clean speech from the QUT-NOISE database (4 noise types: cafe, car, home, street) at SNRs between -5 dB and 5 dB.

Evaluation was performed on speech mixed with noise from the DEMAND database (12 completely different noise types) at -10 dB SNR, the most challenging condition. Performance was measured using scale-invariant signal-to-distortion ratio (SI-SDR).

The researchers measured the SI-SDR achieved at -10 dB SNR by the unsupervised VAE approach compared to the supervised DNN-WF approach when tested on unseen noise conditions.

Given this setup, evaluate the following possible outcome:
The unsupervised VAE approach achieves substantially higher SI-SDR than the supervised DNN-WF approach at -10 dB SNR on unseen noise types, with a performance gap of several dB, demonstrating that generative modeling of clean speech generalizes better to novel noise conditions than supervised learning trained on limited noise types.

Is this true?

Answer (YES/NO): YES